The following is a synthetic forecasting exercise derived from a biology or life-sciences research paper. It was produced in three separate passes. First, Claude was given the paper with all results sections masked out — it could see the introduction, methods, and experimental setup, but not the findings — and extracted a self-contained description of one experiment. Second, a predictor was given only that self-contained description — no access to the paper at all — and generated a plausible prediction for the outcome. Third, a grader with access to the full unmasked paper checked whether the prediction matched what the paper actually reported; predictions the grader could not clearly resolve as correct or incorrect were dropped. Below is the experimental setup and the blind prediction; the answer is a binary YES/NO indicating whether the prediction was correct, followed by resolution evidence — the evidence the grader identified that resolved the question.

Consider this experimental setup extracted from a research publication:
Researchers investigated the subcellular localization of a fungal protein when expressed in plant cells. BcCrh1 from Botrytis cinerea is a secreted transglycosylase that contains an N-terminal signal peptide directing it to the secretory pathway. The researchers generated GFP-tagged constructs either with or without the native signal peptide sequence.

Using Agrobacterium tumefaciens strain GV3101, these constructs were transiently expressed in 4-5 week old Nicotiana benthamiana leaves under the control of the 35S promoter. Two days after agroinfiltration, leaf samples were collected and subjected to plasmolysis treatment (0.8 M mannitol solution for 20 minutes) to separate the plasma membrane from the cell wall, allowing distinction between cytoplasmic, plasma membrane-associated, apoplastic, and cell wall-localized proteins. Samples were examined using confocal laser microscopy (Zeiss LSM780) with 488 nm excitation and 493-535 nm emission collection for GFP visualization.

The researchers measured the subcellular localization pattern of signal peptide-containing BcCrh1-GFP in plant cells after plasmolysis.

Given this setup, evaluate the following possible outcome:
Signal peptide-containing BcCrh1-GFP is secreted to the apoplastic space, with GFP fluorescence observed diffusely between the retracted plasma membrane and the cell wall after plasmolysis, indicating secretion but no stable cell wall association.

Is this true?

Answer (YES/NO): NO